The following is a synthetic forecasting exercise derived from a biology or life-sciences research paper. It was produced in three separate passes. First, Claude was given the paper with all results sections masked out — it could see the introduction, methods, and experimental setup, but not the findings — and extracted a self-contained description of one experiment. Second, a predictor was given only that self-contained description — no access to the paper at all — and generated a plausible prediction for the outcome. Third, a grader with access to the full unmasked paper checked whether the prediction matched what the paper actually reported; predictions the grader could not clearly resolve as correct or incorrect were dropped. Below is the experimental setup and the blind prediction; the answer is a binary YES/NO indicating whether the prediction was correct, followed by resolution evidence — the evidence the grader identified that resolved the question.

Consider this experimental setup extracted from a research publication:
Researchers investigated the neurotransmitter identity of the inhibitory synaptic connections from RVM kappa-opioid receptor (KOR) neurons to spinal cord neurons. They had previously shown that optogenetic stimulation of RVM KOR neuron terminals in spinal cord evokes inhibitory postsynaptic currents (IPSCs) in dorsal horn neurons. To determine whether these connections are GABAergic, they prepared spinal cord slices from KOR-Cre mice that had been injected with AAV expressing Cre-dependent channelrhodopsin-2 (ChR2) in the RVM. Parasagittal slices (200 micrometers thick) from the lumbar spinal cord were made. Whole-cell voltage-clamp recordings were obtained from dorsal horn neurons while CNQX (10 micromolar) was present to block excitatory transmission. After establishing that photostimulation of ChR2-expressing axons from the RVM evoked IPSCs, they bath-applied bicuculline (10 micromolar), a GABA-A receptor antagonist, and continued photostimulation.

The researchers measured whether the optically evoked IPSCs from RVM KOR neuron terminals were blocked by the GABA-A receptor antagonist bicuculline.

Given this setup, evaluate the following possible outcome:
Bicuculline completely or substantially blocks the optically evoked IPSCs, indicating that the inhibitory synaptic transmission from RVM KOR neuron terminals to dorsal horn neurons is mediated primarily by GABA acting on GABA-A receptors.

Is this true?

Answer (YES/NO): YES